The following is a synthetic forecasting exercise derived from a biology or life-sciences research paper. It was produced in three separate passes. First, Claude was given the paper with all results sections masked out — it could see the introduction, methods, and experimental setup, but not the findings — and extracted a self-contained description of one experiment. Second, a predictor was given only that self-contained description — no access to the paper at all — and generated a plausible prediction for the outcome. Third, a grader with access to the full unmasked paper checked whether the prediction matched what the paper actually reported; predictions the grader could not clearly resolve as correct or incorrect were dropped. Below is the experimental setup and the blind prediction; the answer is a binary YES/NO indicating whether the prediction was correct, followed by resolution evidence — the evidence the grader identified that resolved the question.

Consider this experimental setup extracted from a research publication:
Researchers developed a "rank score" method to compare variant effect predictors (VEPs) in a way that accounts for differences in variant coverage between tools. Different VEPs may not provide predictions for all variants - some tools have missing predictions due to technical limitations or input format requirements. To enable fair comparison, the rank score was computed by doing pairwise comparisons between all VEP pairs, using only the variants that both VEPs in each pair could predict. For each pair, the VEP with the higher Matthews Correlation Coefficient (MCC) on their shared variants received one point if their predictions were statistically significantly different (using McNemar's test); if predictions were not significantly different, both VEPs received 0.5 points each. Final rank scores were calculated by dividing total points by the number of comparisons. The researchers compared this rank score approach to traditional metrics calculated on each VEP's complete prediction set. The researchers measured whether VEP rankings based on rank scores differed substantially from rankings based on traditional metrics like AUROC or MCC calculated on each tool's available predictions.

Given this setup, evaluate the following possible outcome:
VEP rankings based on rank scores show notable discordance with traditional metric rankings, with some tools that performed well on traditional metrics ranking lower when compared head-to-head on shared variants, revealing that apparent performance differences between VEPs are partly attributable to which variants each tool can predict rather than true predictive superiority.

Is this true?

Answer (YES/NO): YES